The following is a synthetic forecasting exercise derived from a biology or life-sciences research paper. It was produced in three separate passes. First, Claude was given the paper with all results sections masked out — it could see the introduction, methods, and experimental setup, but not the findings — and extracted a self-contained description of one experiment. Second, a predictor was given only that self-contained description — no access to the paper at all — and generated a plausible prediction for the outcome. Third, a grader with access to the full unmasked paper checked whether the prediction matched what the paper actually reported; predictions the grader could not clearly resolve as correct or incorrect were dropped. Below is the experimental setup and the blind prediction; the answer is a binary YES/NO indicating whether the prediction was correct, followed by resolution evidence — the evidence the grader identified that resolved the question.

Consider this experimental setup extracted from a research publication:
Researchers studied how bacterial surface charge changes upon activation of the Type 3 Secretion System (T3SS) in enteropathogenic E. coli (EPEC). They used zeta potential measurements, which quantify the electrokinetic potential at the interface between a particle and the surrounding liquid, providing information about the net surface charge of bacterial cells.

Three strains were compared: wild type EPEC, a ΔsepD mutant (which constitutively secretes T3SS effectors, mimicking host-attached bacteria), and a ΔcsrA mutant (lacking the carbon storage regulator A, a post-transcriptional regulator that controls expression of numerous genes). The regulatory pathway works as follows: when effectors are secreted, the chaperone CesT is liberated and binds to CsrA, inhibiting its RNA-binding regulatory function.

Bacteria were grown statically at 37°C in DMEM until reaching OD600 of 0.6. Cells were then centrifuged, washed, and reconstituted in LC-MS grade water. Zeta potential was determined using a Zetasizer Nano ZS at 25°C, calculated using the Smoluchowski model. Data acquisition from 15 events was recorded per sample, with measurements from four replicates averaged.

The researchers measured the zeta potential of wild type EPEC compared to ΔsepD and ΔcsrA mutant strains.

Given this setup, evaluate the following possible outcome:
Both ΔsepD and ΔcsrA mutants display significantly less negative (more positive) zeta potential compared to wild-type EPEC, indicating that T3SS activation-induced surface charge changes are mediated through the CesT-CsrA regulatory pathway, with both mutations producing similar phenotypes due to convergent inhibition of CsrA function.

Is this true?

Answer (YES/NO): NO